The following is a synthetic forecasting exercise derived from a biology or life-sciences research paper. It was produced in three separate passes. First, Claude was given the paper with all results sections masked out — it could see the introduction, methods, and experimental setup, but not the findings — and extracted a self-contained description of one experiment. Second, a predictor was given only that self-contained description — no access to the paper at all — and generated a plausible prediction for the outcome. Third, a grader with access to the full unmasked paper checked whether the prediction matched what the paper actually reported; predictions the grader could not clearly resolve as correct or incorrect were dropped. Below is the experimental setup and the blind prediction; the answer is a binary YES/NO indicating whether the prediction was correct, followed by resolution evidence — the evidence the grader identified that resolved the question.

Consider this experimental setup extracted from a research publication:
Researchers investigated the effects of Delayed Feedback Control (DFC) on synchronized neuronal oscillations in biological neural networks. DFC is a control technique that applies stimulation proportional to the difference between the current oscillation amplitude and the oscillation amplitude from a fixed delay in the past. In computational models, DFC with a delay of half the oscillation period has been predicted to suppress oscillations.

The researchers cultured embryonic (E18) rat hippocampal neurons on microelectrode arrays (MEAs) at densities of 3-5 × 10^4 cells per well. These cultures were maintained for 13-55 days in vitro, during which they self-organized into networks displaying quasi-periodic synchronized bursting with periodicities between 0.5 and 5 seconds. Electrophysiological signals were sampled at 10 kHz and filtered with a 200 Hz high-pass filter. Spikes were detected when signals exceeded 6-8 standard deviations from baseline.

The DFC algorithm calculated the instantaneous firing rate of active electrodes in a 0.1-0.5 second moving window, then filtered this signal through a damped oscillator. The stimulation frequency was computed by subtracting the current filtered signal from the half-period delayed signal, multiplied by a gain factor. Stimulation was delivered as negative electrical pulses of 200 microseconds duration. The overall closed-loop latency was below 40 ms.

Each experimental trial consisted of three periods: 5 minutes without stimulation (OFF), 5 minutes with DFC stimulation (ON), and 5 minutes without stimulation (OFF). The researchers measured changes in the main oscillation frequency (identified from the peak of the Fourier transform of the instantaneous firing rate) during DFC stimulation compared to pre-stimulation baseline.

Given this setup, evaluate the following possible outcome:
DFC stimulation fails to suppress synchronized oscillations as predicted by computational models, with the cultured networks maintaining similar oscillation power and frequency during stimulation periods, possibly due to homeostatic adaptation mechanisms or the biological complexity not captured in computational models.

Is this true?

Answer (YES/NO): NO